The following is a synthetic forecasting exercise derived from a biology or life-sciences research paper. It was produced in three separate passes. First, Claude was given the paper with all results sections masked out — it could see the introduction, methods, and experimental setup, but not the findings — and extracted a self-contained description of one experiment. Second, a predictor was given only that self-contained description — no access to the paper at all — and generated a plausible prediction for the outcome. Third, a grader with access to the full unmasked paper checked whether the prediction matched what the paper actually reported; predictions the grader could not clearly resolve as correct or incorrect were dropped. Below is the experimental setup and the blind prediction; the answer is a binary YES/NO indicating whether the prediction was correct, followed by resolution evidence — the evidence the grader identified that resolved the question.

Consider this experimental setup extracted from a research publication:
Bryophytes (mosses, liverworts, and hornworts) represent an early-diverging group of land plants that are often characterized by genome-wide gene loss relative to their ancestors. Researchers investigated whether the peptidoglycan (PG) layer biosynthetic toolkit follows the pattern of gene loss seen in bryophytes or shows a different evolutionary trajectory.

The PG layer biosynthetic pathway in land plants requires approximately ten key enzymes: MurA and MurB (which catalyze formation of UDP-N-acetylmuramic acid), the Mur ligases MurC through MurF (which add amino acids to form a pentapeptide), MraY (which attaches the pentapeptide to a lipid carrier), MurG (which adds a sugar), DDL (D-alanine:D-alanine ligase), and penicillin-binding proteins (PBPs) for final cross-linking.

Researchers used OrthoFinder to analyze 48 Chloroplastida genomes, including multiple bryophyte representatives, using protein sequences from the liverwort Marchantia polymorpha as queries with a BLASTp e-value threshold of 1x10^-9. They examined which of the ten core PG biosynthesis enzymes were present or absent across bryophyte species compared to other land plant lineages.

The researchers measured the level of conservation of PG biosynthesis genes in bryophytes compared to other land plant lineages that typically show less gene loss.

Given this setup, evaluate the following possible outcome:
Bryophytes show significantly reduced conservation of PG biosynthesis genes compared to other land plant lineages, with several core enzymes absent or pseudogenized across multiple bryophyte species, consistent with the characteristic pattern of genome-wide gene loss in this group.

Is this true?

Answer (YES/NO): NO